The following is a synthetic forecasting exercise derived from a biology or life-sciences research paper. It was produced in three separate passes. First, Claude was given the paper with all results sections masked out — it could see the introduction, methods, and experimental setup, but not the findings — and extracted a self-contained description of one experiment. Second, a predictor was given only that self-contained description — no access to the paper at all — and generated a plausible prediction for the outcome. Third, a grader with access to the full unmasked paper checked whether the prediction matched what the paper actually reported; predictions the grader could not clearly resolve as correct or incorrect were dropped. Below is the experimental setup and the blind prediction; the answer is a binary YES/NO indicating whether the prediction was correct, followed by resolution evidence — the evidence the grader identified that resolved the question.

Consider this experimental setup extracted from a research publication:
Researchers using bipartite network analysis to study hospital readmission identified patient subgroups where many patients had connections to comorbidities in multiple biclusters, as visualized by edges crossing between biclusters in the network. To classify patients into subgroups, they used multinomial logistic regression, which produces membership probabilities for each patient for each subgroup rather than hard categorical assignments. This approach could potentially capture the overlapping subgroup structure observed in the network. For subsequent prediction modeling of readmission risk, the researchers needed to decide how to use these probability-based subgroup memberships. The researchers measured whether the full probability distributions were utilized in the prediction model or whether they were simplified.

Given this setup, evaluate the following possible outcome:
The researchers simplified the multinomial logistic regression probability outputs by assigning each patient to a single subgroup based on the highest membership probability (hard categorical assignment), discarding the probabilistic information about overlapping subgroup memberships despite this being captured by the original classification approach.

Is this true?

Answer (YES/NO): YES